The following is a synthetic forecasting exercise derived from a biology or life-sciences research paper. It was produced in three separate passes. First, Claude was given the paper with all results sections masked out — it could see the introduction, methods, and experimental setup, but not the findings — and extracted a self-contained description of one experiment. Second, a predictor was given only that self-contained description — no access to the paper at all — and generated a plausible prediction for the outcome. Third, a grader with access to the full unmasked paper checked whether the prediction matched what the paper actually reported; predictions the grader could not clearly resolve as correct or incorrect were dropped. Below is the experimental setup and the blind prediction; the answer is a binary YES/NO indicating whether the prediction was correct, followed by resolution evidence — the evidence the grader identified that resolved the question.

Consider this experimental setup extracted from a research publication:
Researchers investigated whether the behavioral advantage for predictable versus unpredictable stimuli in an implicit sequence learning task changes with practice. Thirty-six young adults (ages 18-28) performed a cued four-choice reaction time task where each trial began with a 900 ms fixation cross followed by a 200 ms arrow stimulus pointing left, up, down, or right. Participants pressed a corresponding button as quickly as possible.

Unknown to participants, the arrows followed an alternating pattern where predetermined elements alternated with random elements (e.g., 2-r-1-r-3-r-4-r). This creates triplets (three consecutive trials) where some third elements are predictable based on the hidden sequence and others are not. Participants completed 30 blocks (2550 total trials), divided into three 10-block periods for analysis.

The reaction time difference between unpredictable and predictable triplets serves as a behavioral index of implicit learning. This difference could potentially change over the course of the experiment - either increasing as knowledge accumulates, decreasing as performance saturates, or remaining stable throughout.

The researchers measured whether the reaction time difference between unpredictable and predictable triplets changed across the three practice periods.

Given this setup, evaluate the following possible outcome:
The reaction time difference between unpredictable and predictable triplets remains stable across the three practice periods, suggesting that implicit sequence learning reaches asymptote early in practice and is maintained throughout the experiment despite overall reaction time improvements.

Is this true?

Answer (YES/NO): NO